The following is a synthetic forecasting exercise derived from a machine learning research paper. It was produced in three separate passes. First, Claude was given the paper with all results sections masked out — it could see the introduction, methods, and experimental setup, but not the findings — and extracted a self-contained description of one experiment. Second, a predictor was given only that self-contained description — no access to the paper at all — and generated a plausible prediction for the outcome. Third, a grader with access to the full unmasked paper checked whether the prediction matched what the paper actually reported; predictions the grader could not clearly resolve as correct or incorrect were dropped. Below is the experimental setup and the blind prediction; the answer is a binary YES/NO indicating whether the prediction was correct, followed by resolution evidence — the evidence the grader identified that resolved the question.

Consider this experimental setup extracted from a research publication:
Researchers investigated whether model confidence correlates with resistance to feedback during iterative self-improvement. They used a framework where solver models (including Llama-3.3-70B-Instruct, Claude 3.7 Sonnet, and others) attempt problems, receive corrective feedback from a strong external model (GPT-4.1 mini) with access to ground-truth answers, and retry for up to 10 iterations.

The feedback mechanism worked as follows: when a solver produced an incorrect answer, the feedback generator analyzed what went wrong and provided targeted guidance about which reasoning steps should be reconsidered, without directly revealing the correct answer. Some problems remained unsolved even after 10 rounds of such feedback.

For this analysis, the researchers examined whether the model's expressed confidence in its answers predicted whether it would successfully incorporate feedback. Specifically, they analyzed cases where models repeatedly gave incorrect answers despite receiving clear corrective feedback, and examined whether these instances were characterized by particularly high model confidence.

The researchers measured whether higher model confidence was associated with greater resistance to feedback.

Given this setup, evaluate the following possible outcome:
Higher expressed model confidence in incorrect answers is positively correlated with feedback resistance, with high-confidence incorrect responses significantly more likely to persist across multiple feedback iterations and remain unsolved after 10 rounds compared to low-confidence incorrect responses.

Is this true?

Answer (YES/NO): NO